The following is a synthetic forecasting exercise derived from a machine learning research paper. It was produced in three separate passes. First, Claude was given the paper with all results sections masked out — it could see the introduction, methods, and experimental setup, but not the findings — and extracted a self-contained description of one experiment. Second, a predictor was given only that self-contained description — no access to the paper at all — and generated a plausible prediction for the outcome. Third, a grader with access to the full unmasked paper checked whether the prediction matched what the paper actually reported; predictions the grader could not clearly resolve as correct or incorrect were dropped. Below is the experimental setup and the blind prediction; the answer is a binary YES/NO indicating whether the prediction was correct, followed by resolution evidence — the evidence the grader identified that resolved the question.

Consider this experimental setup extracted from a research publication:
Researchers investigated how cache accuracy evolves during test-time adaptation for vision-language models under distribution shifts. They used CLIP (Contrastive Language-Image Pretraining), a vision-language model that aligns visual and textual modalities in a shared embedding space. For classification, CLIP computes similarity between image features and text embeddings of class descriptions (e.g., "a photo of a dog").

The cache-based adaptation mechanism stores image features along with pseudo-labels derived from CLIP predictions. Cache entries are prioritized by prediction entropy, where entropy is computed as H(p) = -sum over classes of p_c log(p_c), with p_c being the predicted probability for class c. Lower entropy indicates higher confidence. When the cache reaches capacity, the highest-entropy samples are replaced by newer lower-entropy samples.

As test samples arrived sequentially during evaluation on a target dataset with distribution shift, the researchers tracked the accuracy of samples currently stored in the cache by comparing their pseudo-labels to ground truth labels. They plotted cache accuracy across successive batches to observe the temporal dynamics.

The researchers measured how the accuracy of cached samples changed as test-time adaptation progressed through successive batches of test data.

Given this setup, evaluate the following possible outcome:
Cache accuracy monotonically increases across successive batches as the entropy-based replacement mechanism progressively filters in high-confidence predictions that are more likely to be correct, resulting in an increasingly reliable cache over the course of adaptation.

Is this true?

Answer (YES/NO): NO